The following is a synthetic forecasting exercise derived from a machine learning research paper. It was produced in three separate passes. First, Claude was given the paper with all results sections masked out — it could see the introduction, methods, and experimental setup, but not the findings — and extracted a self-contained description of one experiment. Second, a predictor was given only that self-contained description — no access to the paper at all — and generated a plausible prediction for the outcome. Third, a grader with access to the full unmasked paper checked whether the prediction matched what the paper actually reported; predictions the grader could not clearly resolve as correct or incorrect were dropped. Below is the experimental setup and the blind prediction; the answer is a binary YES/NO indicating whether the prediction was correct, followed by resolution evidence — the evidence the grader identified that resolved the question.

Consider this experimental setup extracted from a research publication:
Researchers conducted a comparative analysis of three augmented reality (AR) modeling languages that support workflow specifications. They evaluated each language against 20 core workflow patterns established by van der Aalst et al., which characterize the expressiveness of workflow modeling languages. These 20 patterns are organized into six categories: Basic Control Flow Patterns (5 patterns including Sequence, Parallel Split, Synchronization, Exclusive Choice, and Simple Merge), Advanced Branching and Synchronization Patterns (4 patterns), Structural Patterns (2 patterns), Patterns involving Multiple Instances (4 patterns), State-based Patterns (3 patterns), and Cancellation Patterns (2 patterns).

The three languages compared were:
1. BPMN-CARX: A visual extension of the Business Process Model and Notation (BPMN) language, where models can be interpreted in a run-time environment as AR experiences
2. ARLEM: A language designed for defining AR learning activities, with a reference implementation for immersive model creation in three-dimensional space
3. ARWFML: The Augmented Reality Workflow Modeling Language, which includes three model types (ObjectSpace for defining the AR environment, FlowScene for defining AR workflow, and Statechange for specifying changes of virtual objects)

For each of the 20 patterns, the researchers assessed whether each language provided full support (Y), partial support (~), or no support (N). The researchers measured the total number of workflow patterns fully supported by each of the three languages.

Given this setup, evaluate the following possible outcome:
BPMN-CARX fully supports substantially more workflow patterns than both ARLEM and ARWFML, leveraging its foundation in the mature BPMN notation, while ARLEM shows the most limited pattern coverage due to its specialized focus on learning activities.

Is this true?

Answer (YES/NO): YES